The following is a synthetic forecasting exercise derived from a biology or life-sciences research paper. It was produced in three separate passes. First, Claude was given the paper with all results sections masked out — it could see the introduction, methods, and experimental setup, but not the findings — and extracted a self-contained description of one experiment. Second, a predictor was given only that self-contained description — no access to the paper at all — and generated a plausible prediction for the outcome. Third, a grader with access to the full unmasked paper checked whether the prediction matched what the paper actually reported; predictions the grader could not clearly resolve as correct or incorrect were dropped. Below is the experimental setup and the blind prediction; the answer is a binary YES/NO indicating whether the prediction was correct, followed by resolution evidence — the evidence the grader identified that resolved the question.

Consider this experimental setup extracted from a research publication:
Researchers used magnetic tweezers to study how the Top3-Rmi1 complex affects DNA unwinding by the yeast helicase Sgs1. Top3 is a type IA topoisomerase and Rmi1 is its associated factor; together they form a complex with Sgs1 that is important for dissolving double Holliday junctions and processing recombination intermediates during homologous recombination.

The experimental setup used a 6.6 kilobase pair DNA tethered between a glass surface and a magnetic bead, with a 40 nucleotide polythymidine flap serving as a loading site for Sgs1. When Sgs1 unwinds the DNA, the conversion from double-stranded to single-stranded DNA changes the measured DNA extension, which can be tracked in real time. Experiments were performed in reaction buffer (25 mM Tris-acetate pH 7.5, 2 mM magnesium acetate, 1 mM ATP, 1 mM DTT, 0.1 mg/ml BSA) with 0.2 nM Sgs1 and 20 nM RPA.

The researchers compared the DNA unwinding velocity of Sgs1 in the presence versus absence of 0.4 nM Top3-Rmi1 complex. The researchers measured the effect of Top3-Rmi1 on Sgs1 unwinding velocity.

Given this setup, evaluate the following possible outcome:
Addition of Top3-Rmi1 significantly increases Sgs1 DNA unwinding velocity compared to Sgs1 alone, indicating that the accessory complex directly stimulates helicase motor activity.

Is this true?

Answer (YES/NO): YES